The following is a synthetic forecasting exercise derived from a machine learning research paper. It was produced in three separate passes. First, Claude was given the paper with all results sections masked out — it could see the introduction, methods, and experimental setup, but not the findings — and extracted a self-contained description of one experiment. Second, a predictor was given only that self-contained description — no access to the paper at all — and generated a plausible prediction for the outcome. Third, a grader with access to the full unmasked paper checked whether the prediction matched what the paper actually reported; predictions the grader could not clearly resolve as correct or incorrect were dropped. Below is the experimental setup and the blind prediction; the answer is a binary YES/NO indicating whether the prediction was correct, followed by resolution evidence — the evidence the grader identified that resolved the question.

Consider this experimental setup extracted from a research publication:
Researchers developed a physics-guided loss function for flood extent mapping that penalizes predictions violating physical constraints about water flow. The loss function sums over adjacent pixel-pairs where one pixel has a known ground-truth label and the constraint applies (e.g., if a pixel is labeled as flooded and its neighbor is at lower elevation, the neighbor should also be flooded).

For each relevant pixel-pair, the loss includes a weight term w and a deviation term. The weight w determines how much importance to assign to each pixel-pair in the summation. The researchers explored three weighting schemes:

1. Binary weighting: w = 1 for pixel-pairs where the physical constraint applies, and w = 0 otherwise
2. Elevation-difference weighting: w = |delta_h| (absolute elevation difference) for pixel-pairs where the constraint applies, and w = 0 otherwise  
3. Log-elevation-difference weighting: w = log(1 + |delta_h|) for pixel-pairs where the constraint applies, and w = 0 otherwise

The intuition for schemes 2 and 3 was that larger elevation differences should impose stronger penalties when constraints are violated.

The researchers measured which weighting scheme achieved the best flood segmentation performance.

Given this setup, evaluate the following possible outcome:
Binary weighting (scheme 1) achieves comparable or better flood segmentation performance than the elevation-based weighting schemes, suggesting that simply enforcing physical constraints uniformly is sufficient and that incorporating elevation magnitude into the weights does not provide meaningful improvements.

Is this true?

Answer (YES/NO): YES